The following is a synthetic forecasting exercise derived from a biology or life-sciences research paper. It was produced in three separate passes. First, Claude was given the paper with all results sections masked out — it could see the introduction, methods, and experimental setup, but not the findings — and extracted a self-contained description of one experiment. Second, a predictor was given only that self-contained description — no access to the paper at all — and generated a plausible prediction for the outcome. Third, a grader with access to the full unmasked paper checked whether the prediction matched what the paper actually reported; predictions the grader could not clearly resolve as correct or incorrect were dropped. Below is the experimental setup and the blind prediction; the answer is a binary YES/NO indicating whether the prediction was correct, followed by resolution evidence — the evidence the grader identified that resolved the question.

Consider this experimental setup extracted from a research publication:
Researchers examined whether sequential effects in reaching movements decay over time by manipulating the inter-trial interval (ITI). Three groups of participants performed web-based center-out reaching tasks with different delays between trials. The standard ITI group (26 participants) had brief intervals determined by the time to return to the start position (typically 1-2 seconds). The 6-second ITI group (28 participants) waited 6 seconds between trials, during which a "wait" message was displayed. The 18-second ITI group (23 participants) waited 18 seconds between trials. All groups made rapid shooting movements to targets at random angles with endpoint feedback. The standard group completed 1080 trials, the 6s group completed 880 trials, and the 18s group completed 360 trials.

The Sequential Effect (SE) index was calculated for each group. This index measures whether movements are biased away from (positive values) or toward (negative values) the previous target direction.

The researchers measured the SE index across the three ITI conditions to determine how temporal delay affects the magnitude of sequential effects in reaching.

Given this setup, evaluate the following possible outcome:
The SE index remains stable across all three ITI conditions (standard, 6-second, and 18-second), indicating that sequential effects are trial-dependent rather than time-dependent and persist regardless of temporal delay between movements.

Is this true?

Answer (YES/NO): NO